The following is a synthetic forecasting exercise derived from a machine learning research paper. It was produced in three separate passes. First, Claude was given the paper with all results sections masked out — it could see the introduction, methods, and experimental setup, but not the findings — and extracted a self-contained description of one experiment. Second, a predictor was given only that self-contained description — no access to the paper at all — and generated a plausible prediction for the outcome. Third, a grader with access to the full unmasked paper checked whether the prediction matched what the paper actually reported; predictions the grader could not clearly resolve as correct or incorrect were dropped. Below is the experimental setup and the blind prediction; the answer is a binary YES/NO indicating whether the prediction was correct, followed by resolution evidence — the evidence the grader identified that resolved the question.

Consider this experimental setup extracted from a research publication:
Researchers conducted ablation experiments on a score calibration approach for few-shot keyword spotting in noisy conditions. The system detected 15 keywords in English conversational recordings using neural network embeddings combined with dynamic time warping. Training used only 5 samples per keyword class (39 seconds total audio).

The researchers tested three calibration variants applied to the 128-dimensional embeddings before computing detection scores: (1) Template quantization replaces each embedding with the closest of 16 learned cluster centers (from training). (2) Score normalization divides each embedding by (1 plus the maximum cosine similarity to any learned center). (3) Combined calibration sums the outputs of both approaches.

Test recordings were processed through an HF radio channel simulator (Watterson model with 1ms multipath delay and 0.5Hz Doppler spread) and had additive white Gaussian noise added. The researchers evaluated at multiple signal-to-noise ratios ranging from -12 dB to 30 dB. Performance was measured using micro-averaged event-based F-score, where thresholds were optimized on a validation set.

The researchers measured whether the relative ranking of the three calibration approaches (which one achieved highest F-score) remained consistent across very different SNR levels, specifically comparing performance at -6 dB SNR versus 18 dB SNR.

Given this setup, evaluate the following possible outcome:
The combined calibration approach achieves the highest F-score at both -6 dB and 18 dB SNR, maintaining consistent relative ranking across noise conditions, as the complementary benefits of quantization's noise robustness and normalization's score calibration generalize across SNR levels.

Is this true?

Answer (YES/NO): YES